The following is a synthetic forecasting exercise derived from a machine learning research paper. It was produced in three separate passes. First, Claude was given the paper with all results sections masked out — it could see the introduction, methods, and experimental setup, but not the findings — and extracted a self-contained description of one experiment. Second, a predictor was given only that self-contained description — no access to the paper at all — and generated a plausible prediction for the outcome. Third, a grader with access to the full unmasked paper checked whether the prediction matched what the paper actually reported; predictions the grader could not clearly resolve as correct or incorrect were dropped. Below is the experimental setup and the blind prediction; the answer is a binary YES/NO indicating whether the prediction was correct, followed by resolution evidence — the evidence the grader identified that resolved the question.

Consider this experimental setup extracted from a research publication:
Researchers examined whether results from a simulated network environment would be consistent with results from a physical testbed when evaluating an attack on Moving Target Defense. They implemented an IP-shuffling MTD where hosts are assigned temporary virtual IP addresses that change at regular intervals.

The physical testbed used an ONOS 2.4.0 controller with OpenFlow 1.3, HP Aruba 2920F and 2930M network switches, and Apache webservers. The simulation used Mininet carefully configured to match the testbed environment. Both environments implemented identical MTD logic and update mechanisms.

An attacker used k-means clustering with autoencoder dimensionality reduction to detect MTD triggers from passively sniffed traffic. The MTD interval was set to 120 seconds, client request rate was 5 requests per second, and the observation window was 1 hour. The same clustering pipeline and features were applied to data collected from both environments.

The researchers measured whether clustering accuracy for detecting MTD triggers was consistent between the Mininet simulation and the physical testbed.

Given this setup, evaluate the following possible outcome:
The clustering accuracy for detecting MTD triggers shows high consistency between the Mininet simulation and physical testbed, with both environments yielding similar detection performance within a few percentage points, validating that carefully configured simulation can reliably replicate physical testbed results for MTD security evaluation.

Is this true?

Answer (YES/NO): YES